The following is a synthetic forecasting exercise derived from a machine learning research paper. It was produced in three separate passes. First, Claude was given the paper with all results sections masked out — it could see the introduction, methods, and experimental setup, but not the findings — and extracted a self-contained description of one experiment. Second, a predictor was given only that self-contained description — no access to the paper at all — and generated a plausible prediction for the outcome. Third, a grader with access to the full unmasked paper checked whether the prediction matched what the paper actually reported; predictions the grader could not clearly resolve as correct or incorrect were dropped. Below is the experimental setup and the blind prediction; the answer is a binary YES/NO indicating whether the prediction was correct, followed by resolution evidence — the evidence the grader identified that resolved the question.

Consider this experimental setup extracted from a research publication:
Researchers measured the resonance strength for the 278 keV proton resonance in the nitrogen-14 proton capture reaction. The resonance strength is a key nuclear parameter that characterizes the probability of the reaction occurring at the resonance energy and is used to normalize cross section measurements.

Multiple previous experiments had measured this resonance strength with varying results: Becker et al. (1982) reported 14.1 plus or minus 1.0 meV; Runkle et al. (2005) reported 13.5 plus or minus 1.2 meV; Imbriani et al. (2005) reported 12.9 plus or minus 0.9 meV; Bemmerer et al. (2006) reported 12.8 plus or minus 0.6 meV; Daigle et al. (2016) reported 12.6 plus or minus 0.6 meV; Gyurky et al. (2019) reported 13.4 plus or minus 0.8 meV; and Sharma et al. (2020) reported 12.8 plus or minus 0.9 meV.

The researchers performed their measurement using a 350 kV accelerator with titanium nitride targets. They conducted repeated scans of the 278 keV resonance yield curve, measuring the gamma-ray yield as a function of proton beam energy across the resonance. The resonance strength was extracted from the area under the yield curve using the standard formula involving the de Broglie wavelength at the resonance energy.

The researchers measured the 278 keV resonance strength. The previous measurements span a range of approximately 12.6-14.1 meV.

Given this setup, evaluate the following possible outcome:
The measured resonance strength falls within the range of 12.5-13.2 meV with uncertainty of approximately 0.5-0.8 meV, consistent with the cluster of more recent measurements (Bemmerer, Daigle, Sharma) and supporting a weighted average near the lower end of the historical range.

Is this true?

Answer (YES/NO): NO